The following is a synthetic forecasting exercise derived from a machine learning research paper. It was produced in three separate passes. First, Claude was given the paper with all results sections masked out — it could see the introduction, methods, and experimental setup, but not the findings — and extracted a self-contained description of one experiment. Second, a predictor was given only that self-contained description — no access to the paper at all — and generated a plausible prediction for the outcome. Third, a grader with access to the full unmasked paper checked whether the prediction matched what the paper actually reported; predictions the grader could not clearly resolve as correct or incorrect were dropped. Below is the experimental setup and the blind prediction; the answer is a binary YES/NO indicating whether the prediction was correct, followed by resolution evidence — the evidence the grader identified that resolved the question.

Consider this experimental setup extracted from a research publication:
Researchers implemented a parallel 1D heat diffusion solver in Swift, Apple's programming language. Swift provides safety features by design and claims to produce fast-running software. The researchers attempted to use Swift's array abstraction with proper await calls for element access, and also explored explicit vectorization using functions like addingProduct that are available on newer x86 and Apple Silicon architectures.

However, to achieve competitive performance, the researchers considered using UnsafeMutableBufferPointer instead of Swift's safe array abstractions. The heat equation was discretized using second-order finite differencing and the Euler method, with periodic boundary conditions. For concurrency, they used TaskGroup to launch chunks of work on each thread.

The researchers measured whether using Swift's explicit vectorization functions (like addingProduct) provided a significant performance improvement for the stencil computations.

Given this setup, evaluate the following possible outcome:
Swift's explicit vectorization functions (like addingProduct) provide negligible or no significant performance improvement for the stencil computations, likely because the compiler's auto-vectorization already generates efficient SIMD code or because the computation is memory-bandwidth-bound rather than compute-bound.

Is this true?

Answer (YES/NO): YES